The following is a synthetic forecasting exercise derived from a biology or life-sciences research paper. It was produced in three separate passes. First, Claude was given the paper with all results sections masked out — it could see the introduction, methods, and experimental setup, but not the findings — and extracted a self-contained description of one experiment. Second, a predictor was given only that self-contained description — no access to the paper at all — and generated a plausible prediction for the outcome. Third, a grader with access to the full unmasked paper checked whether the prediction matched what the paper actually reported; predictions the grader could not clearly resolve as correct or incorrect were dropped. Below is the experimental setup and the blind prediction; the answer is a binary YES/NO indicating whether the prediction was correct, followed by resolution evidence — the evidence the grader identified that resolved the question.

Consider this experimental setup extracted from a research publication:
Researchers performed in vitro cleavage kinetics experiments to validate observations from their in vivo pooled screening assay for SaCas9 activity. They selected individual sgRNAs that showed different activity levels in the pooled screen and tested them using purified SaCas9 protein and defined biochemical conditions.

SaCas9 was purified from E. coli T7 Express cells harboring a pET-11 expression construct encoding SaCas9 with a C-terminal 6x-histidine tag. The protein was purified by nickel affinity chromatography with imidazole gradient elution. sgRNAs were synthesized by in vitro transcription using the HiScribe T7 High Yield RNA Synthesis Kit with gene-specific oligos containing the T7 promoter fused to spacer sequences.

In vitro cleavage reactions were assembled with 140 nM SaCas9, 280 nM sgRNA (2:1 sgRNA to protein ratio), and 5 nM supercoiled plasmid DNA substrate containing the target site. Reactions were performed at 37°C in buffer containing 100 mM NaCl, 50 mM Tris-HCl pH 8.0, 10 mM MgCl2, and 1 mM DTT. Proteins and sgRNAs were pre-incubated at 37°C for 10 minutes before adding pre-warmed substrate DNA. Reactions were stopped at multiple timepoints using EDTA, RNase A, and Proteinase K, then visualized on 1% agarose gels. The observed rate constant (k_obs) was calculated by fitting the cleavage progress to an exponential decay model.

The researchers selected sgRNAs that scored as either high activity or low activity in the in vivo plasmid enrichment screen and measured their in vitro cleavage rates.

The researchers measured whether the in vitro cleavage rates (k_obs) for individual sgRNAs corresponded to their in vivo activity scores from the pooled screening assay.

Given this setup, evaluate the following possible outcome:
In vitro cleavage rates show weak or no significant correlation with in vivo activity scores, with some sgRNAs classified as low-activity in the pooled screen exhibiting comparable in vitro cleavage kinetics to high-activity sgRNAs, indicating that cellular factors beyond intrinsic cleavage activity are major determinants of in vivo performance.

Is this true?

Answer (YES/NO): NO